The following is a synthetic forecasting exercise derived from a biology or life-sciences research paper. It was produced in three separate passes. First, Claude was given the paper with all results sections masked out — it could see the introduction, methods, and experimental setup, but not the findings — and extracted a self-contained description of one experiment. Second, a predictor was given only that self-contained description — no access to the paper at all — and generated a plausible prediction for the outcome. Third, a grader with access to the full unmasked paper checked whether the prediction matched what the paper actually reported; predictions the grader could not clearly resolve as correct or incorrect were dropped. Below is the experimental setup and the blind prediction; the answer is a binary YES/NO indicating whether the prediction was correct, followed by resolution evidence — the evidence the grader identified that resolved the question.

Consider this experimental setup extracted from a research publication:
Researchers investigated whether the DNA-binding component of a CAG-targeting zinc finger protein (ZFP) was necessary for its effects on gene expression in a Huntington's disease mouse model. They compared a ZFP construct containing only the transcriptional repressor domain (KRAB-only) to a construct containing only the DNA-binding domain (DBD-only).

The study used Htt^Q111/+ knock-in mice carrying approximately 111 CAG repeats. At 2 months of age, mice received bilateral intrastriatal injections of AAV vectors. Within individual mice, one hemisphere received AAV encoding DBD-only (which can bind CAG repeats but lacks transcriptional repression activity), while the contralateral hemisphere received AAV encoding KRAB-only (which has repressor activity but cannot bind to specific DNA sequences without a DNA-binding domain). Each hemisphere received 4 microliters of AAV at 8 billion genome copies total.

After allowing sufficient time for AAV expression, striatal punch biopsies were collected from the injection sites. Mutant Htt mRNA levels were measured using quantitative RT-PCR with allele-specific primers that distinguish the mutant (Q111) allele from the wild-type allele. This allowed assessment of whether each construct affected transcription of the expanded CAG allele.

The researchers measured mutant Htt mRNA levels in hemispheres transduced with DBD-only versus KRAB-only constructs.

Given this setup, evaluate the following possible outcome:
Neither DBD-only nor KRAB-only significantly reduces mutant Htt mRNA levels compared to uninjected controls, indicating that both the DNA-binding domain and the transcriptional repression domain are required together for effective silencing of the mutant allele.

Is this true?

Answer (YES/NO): YES